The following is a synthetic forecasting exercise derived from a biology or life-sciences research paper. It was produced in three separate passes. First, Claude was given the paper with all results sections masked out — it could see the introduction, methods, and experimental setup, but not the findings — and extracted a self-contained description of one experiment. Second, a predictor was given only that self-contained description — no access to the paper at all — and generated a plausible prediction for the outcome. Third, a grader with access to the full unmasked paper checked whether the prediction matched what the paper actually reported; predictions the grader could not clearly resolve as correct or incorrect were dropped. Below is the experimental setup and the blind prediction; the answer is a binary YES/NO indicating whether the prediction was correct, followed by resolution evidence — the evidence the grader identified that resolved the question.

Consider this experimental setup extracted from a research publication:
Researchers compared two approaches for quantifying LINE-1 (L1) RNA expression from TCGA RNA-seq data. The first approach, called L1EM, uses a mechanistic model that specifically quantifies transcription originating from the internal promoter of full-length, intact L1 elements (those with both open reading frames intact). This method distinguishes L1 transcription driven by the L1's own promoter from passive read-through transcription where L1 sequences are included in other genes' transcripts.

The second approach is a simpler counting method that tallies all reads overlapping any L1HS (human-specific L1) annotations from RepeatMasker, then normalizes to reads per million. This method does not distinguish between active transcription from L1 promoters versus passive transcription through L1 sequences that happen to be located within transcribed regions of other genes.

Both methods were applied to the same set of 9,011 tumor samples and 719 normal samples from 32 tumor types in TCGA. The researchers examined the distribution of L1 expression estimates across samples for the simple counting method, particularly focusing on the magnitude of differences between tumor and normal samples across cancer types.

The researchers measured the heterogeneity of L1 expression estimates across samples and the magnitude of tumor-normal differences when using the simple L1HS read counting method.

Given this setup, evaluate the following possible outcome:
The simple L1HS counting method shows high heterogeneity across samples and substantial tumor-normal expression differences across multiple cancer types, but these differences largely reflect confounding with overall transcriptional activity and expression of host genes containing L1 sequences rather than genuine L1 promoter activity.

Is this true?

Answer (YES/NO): NO